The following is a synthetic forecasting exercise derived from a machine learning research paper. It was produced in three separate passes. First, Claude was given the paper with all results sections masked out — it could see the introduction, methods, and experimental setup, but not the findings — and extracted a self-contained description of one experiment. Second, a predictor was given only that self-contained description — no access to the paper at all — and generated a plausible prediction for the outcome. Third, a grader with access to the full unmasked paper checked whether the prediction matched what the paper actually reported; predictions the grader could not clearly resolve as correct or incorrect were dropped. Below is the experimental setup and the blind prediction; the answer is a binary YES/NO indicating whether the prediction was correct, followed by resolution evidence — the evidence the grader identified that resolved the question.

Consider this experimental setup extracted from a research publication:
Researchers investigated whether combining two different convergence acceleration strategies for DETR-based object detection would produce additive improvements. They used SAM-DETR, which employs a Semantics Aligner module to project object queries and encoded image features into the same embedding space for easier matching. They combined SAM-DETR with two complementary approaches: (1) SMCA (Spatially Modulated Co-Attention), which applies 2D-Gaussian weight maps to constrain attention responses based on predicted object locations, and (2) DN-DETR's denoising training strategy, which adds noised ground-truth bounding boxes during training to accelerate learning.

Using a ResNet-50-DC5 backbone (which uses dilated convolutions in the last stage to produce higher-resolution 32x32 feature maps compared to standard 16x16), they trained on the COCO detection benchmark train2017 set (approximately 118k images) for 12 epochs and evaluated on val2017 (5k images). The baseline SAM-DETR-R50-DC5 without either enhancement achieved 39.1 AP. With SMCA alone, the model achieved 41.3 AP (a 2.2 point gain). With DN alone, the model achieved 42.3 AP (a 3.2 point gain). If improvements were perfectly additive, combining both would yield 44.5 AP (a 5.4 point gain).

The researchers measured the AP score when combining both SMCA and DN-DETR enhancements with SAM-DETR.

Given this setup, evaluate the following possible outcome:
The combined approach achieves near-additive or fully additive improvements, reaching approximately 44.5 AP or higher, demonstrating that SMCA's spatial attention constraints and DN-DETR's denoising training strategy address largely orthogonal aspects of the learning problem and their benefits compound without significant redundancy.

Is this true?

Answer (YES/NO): NO